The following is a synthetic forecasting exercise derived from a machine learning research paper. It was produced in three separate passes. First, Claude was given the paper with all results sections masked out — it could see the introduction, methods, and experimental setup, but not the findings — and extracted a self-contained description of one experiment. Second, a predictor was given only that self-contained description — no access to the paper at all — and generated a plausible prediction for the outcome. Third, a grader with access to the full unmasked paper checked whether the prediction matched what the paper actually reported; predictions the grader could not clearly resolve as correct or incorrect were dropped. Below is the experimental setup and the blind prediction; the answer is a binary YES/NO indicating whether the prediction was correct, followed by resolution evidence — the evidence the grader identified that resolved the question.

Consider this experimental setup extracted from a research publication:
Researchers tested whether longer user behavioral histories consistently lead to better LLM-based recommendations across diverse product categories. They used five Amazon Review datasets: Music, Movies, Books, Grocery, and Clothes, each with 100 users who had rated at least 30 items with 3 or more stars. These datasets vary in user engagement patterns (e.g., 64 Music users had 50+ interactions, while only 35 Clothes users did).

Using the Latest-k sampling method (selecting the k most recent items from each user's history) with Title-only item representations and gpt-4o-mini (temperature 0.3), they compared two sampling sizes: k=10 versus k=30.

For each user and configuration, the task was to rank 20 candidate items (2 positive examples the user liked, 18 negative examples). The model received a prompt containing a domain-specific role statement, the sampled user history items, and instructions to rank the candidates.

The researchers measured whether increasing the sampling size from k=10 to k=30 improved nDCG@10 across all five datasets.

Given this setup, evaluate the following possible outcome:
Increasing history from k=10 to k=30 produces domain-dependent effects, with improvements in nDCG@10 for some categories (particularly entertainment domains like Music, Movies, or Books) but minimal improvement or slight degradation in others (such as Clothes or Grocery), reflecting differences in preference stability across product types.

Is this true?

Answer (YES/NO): NO